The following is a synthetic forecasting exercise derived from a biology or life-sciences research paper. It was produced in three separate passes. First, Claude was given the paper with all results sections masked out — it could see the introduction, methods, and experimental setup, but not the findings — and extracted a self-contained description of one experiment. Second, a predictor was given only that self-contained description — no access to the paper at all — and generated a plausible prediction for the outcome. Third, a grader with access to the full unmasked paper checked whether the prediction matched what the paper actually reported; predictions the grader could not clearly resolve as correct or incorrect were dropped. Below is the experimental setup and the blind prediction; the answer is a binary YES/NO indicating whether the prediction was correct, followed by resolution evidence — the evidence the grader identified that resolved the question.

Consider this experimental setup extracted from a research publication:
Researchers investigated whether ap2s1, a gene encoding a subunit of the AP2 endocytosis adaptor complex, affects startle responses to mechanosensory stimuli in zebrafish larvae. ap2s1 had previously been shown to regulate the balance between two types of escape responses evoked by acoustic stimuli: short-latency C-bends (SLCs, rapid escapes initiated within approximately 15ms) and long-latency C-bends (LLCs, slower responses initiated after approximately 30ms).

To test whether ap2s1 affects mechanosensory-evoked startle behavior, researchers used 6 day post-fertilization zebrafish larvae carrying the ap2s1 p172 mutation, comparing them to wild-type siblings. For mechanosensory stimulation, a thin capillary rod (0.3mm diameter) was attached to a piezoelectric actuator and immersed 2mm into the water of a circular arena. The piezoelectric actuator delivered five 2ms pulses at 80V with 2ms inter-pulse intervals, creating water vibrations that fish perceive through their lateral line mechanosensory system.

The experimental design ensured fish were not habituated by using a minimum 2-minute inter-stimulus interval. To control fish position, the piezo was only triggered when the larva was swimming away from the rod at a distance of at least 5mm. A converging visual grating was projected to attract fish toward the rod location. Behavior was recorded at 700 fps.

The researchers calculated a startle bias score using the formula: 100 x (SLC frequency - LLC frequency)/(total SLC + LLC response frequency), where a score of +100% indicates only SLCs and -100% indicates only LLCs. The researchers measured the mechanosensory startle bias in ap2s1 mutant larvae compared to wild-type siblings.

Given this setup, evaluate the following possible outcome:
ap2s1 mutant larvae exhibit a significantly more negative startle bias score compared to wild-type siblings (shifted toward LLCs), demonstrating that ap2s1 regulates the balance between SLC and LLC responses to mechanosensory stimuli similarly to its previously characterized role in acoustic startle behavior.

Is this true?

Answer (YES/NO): NO